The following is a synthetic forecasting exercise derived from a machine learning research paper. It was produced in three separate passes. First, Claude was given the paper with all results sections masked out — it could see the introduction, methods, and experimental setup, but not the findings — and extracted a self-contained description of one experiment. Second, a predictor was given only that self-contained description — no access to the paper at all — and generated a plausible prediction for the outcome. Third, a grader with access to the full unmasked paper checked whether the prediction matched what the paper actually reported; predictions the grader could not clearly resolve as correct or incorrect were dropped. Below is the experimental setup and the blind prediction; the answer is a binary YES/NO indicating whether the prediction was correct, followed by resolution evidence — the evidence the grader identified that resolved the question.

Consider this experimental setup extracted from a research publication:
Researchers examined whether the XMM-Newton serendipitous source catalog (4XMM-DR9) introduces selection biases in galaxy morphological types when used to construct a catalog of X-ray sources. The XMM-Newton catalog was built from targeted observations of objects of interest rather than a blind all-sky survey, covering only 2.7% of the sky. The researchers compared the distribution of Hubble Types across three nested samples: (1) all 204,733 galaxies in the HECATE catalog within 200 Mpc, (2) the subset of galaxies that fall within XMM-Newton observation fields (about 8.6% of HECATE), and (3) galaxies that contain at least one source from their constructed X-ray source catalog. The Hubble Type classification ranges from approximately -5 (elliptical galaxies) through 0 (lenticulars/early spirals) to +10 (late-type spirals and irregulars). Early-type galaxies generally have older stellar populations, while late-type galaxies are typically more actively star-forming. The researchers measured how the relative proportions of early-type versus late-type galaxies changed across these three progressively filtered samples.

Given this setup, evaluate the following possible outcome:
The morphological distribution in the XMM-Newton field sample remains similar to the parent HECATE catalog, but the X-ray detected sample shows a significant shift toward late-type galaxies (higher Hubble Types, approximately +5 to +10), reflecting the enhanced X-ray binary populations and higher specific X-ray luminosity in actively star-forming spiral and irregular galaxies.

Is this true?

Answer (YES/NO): NO